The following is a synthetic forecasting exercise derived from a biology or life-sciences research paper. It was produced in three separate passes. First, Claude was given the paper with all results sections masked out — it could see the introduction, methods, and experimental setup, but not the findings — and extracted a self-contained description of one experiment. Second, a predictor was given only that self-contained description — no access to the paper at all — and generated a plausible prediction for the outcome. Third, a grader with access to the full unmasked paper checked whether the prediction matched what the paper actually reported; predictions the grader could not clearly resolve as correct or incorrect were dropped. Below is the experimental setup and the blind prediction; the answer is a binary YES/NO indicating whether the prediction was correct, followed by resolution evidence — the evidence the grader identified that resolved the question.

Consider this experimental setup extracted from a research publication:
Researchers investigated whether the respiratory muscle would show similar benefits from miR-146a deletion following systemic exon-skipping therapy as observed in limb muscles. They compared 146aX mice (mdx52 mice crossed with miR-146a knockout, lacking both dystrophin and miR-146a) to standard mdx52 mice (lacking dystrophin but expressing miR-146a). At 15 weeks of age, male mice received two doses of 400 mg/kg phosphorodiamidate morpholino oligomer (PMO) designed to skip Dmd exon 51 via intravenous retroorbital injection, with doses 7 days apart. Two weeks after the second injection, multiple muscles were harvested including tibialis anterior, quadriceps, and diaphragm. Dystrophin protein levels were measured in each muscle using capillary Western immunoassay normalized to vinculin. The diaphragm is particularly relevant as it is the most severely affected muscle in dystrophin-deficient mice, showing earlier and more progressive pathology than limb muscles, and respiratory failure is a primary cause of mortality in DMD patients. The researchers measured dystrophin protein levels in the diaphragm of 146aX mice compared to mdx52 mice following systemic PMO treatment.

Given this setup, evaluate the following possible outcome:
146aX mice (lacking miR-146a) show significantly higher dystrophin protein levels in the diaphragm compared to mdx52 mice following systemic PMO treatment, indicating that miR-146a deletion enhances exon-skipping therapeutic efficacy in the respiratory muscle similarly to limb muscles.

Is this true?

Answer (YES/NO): YES